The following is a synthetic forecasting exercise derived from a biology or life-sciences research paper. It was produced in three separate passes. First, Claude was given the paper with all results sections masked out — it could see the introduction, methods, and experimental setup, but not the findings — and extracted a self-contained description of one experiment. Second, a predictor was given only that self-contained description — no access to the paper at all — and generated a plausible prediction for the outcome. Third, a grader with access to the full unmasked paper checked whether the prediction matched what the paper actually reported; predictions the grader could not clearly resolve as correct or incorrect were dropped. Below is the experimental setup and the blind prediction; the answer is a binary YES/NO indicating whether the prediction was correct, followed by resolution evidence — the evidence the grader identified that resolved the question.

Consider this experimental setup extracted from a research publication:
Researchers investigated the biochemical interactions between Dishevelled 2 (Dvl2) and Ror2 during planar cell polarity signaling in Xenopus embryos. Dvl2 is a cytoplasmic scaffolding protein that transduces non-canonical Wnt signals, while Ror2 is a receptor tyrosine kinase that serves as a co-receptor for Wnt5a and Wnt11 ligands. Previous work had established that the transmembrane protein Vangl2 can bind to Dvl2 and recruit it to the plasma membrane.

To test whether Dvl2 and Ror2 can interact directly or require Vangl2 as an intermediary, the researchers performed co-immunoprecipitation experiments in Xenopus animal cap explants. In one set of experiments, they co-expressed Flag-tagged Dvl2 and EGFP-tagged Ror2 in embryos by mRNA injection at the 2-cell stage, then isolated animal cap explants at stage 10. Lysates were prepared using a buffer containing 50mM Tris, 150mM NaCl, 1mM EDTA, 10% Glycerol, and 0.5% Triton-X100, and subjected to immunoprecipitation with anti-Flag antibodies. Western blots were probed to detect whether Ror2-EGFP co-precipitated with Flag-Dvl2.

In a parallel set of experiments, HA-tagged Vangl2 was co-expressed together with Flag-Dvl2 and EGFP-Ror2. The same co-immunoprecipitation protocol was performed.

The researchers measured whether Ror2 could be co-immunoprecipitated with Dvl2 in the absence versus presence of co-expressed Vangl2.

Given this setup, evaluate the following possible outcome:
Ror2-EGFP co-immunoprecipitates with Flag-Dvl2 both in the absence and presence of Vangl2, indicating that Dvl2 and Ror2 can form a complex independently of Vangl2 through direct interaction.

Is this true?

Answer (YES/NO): NO